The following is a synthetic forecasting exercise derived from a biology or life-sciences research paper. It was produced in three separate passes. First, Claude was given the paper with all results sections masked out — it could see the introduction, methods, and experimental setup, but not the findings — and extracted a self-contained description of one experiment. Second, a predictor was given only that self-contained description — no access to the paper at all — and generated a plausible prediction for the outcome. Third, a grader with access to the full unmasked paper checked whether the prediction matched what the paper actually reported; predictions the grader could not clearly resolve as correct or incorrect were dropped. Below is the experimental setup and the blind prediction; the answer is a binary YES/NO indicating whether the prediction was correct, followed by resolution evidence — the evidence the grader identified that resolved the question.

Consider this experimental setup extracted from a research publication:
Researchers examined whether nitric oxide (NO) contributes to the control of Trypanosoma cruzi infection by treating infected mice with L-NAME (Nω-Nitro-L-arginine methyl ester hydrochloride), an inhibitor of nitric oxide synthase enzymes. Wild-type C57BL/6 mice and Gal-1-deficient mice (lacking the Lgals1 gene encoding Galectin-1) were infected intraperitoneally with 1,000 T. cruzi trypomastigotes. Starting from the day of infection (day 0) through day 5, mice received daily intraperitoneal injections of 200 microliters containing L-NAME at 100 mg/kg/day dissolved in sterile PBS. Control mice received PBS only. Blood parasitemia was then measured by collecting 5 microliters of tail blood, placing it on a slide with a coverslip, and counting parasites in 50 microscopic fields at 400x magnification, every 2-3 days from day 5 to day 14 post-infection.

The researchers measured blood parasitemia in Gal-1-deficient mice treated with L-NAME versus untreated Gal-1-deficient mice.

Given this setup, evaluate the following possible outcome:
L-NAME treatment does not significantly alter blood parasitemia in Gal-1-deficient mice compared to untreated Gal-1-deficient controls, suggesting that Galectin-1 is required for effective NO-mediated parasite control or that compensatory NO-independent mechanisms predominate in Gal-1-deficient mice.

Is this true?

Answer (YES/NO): NO